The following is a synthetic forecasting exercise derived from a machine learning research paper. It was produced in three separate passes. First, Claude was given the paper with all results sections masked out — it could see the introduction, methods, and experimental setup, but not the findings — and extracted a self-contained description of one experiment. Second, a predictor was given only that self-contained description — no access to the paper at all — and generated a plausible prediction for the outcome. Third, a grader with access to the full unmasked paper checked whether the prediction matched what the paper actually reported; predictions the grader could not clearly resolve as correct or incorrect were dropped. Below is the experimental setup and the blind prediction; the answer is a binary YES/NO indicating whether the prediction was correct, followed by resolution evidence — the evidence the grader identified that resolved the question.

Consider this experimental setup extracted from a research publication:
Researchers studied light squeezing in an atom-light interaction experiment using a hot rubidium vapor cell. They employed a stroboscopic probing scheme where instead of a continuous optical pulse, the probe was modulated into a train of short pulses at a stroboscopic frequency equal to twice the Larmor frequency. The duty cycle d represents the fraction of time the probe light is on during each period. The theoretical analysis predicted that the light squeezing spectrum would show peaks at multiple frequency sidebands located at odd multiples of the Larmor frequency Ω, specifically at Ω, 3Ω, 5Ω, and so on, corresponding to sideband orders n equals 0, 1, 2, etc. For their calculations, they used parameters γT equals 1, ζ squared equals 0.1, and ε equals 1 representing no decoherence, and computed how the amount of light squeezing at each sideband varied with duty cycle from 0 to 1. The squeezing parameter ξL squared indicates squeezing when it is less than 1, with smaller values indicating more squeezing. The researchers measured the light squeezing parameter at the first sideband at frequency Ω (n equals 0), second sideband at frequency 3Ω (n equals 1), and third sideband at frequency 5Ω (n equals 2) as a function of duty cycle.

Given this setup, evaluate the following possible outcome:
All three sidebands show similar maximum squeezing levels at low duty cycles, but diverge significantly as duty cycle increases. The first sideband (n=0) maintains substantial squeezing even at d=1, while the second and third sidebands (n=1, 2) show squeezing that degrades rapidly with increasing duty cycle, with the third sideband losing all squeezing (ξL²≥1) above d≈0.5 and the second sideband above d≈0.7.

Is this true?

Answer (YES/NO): NO